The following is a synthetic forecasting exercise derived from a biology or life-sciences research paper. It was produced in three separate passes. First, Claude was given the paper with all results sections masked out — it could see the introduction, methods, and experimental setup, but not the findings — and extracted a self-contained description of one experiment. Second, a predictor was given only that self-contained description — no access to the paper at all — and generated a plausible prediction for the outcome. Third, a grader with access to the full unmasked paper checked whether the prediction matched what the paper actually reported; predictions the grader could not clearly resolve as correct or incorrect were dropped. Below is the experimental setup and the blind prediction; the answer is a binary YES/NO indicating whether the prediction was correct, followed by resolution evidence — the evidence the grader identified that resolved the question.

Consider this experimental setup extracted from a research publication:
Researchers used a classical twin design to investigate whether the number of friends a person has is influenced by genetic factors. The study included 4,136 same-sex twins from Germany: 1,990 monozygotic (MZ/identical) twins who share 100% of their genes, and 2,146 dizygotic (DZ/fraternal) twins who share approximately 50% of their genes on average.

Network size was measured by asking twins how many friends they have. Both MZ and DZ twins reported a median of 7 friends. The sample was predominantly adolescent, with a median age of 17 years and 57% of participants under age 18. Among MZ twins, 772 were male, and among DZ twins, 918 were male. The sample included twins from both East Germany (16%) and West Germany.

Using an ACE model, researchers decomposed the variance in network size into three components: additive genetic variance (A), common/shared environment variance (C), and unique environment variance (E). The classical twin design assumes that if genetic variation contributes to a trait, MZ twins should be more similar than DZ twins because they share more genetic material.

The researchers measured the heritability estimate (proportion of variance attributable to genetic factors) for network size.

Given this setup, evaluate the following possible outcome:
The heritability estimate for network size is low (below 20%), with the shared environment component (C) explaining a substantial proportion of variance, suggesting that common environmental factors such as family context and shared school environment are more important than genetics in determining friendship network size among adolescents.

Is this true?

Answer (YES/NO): NO